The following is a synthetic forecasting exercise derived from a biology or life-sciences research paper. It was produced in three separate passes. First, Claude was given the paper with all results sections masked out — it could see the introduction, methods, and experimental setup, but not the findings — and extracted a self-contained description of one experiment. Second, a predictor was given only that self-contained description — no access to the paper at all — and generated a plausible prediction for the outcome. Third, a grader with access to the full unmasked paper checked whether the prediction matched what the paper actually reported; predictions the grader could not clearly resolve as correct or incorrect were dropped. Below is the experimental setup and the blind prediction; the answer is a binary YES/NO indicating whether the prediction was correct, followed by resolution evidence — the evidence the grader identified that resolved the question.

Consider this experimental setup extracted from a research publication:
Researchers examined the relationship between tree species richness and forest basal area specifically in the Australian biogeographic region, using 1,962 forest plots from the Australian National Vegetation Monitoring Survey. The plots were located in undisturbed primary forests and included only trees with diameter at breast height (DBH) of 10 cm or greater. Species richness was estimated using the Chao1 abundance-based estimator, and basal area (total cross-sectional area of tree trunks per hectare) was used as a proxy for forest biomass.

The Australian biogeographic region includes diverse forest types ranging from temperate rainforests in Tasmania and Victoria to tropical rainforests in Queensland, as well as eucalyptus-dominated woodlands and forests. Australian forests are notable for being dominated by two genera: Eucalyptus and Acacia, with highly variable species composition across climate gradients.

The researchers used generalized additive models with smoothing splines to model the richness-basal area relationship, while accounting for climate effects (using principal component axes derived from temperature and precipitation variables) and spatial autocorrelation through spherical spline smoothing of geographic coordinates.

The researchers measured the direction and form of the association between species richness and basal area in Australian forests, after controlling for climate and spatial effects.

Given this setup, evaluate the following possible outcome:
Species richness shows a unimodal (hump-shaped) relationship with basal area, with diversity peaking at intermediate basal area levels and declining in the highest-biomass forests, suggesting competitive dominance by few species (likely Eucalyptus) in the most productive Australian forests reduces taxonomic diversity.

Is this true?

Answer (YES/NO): NO